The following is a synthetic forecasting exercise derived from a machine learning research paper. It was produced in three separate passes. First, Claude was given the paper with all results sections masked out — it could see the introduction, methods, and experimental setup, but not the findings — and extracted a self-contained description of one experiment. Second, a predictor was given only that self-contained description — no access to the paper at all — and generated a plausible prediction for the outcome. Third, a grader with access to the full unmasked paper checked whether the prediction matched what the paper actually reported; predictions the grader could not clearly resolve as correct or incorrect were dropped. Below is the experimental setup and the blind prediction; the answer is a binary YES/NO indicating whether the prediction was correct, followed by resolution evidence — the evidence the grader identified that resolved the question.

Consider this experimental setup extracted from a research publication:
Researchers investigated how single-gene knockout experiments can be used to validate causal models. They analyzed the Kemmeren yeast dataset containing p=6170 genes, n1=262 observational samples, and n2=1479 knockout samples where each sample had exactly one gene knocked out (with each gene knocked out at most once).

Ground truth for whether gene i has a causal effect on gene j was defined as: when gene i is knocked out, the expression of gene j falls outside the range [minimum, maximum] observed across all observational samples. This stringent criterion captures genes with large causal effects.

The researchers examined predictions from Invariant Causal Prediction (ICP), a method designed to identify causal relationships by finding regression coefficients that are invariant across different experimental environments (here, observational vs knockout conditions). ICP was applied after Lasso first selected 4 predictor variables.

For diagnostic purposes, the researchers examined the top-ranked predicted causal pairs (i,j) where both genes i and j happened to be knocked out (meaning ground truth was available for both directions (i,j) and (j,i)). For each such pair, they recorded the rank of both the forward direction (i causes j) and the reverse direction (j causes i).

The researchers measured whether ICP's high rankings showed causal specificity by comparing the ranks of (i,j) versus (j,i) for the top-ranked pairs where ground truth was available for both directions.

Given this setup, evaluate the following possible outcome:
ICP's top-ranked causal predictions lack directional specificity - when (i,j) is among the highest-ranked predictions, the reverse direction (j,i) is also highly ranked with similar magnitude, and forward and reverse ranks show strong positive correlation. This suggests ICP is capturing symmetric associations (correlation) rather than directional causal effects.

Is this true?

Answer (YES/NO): YES